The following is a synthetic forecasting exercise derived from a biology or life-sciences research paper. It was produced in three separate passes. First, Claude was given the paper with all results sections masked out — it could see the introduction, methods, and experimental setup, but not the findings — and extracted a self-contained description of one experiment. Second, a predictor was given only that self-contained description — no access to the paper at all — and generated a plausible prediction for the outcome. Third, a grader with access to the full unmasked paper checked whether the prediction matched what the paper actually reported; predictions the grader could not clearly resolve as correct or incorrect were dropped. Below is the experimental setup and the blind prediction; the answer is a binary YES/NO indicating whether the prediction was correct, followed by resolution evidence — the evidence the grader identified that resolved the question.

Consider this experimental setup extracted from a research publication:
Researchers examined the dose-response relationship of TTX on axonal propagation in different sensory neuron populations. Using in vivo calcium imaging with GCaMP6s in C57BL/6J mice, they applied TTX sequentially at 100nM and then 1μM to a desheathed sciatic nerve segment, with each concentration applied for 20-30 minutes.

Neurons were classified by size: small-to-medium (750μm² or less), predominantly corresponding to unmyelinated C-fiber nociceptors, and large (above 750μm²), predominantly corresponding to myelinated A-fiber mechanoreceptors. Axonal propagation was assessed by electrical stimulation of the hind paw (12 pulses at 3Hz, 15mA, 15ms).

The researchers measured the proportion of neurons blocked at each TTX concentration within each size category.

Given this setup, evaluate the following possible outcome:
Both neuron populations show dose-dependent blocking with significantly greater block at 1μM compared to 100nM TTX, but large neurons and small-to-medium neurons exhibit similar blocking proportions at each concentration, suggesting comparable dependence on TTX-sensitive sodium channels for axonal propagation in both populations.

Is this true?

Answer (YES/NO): NO